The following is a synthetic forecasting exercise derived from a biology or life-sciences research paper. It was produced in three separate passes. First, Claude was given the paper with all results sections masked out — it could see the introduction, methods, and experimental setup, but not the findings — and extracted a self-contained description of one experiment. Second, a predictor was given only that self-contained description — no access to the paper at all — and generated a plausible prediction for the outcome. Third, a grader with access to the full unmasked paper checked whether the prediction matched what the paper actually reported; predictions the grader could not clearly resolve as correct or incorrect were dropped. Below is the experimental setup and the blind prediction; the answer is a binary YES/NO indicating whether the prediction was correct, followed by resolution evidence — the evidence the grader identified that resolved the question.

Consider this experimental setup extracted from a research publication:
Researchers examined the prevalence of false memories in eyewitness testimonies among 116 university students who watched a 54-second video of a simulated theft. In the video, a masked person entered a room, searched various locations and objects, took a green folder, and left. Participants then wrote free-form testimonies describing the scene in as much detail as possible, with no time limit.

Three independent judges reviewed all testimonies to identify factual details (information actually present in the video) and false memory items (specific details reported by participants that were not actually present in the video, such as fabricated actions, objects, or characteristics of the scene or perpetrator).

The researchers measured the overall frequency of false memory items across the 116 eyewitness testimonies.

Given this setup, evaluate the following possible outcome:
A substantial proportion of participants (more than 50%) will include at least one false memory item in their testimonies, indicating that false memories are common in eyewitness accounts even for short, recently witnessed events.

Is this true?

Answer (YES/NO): NO